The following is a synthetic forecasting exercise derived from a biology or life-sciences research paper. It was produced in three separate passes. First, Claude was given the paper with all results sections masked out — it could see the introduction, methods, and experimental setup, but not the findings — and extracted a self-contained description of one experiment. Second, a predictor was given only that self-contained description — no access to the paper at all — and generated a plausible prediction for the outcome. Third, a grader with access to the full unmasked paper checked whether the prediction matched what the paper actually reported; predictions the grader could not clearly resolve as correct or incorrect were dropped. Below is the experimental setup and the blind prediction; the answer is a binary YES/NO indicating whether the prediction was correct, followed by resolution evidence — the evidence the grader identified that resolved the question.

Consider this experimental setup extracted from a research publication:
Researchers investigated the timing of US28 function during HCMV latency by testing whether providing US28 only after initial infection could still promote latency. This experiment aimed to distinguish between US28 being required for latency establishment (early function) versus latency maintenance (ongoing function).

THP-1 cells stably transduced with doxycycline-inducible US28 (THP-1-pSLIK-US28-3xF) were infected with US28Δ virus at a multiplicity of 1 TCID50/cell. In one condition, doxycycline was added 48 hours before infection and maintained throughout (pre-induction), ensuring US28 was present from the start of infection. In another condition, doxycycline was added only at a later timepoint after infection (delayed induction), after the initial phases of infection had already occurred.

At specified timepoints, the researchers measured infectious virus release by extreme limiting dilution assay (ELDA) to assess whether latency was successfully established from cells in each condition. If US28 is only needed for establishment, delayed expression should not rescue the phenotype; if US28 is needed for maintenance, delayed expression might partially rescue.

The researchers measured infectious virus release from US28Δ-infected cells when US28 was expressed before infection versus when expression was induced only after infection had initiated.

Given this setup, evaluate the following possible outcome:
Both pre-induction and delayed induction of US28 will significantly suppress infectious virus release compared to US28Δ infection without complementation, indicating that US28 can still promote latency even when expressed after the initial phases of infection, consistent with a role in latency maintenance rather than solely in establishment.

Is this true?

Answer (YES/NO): NO